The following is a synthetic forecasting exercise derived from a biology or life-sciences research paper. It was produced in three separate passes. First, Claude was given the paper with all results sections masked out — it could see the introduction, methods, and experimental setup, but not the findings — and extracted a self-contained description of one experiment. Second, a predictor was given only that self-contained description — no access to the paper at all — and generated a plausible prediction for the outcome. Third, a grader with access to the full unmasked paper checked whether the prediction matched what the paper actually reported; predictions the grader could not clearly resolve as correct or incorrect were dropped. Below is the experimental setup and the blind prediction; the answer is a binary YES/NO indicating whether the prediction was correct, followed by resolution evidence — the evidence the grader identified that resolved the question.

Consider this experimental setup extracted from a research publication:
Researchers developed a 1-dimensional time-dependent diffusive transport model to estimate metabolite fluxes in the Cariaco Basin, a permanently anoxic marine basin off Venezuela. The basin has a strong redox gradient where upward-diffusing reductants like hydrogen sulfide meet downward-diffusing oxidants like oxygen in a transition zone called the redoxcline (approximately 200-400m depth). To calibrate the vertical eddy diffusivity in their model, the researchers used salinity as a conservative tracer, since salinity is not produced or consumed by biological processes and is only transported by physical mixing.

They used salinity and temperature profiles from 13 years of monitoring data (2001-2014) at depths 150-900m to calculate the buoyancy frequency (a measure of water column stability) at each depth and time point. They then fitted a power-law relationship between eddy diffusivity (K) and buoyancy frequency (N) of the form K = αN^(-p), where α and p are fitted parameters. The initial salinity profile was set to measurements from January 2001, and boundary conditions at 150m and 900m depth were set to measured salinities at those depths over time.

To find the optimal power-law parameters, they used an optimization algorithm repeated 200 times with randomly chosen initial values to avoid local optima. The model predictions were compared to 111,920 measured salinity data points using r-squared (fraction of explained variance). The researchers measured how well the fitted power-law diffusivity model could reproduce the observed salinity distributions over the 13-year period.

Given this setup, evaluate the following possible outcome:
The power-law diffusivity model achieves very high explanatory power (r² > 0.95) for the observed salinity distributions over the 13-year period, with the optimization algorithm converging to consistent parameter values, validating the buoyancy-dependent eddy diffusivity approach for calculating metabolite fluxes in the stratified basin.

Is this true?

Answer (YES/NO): YES